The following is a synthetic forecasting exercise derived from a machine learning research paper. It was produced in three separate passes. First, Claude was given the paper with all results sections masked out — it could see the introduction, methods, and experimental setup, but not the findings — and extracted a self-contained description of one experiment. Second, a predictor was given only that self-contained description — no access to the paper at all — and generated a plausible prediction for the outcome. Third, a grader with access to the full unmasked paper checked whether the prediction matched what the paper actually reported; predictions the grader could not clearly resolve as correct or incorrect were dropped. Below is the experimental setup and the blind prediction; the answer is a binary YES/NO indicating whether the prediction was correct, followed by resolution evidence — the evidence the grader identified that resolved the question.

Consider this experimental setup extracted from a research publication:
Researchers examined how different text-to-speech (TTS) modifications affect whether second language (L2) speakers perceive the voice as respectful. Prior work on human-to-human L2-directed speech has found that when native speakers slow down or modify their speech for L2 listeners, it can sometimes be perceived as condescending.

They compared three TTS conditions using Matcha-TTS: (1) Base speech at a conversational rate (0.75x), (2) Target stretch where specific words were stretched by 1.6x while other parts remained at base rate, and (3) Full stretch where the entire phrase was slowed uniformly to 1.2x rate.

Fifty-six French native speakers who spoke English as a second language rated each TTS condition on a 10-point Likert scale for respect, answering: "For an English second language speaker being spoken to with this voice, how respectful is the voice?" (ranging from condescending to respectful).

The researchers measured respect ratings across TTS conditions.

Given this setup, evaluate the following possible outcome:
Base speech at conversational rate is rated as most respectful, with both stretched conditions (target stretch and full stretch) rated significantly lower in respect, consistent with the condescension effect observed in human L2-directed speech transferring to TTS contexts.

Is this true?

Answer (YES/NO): NO